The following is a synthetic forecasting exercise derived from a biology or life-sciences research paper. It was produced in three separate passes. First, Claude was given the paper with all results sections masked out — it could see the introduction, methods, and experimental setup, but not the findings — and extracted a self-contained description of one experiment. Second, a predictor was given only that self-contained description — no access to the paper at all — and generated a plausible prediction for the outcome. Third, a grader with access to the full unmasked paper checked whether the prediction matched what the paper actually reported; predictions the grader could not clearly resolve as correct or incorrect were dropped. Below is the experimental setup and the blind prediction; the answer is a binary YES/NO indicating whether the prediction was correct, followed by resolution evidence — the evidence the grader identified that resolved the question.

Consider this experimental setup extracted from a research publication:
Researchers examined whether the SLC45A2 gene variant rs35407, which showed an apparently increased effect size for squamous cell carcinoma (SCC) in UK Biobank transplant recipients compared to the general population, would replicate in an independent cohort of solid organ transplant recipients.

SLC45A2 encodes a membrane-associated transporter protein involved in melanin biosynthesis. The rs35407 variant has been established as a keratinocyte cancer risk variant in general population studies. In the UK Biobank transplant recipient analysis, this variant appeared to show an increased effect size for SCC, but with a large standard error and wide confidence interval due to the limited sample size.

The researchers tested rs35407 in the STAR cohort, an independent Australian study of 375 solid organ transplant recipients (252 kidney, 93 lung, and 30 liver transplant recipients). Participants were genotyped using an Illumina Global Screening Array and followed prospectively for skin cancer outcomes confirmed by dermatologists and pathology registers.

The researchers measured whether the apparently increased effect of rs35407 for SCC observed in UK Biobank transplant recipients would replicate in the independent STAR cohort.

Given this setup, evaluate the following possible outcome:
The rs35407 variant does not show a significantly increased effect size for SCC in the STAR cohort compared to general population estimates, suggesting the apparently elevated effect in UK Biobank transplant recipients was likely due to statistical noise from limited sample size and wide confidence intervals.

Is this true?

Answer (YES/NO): YES